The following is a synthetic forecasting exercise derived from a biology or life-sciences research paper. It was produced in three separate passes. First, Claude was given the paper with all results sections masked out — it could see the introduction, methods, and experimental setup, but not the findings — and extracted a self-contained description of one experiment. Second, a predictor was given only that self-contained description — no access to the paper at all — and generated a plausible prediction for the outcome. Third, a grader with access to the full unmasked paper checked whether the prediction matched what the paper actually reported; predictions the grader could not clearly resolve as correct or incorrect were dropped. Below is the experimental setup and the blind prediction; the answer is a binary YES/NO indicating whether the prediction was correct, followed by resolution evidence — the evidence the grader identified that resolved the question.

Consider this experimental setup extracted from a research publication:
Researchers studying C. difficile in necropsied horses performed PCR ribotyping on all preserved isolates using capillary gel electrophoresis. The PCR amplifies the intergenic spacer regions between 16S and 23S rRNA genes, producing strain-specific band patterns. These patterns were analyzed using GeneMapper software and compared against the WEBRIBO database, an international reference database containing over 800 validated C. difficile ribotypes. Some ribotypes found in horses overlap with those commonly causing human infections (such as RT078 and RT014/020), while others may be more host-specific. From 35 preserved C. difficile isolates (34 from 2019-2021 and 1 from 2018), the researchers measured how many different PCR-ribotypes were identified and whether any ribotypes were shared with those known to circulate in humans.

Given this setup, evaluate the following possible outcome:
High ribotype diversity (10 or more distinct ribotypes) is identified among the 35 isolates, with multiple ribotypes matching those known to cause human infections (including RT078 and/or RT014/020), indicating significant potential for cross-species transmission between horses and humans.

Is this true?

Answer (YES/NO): NO